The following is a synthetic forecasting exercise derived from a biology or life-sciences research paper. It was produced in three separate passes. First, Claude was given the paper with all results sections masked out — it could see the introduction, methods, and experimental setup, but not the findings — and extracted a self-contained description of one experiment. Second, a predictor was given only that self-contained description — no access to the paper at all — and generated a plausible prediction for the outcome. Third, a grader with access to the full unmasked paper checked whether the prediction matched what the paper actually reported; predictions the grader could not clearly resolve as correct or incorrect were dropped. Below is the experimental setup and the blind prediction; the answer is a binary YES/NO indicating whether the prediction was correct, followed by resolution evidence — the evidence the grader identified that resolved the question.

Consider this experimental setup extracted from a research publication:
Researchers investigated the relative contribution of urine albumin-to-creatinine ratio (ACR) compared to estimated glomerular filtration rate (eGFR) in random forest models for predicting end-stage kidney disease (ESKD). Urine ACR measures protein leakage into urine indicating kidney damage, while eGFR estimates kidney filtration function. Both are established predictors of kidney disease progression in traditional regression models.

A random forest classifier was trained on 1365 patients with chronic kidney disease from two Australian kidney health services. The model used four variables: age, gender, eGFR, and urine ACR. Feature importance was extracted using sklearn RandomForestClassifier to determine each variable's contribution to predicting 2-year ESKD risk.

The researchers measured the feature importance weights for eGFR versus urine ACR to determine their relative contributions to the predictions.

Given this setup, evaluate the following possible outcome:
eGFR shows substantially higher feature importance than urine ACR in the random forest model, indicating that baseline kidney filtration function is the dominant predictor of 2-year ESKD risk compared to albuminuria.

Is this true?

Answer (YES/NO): YES